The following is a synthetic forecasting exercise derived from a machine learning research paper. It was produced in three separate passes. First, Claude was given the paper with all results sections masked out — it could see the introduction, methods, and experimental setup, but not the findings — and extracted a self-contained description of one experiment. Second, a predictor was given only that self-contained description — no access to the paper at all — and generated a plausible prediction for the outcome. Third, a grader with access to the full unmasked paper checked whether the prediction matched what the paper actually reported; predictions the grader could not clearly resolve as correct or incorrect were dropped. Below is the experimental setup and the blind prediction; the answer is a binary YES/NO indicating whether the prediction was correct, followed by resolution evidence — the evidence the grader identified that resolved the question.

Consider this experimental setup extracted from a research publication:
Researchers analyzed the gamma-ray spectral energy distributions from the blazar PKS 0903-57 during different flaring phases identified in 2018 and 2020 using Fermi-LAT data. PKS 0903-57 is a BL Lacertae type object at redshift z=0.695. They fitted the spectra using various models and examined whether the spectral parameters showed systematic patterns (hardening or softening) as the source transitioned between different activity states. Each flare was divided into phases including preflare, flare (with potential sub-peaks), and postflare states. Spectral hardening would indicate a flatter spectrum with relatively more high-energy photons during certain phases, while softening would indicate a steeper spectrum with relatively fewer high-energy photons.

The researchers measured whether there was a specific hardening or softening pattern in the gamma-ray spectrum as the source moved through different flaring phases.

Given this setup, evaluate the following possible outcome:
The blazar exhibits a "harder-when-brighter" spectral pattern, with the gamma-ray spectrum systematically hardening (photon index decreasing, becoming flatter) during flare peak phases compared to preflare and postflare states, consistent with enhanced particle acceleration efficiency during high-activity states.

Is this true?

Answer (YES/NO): NO